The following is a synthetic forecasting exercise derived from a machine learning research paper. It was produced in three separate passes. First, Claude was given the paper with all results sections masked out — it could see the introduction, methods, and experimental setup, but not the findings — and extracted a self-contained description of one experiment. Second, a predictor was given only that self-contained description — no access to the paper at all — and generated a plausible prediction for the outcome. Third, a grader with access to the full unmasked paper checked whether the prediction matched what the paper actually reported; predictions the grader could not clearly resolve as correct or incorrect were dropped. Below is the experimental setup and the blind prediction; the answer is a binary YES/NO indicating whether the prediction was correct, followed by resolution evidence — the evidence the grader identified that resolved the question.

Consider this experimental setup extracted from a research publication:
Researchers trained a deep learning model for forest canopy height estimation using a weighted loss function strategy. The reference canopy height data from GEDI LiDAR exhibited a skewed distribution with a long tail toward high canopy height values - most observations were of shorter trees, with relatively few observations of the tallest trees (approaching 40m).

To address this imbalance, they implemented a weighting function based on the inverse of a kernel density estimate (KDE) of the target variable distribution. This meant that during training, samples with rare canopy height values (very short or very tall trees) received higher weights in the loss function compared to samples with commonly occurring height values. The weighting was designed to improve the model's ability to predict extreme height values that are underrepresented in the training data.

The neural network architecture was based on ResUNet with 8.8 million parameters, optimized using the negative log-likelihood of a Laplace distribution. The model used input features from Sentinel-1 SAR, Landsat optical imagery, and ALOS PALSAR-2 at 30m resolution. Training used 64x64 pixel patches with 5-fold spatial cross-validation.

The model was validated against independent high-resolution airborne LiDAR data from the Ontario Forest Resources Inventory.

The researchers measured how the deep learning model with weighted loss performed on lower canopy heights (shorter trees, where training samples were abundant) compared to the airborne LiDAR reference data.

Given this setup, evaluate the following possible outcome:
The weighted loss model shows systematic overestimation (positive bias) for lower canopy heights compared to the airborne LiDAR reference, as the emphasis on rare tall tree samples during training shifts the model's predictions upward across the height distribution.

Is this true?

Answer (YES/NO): YES